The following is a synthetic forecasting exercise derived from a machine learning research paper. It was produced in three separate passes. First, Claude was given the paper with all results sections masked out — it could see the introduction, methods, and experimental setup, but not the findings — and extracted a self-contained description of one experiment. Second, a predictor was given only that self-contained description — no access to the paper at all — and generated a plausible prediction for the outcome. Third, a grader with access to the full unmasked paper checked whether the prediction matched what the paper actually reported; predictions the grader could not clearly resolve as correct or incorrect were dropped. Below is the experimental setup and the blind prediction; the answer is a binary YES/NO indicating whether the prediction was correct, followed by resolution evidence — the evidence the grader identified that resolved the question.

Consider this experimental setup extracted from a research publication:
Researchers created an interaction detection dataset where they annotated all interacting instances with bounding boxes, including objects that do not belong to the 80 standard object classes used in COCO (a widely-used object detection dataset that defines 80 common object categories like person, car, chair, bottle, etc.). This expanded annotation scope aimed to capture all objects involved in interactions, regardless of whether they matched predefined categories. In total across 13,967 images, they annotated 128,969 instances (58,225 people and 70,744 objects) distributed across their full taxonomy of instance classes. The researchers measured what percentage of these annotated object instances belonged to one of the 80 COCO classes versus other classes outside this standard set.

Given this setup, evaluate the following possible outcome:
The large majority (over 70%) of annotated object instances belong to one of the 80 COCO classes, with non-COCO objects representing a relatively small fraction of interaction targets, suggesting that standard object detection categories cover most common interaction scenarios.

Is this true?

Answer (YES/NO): YES